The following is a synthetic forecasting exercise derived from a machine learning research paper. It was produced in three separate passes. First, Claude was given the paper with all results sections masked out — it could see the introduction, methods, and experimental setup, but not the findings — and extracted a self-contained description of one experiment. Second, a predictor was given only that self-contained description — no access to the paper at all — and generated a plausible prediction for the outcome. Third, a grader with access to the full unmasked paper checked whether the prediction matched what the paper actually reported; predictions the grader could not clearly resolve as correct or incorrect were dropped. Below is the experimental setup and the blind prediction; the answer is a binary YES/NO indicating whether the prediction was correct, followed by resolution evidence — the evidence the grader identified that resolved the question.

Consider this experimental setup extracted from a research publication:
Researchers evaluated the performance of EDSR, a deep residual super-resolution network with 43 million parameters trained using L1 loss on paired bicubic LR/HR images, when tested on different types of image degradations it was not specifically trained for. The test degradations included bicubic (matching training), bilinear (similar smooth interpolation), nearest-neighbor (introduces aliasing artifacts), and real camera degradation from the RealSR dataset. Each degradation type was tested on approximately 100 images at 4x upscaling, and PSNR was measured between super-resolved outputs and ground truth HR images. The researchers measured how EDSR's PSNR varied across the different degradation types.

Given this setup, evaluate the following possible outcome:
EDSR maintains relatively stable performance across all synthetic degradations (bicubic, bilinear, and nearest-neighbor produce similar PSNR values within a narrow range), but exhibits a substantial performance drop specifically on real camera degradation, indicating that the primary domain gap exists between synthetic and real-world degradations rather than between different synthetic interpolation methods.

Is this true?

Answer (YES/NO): NO